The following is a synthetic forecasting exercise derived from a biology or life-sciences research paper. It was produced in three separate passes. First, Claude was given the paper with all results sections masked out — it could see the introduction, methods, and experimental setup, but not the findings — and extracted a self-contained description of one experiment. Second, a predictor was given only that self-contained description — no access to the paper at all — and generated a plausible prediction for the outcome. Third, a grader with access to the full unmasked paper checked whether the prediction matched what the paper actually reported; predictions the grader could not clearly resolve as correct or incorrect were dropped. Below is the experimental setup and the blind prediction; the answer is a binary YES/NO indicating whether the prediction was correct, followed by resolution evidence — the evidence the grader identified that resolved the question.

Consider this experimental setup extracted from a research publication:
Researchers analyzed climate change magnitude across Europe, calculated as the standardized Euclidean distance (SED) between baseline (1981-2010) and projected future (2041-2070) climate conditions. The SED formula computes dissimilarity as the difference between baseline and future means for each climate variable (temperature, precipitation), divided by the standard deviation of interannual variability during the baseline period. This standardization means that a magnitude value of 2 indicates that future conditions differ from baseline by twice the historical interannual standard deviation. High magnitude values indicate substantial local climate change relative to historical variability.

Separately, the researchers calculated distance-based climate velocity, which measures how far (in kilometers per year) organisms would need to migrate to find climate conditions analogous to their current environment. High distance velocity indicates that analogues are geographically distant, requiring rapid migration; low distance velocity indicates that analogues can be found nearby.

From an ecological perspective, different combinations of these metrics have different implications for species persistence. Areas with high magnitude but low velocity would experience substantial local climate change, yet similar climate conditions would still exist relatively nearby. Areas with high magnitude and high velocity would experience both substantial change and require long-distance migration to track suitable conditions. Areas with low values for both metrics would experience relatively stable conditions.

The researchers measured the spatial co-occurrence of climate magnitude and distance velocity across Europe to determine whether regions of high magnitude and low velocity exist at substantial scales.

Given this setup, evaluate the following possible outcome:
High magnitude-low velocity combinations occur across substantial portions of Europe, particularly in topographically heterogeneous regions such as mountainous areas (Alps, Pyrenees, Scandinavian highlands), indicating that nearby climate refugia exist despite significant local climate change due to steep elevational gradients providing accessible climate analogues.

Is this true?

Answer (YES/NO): YES